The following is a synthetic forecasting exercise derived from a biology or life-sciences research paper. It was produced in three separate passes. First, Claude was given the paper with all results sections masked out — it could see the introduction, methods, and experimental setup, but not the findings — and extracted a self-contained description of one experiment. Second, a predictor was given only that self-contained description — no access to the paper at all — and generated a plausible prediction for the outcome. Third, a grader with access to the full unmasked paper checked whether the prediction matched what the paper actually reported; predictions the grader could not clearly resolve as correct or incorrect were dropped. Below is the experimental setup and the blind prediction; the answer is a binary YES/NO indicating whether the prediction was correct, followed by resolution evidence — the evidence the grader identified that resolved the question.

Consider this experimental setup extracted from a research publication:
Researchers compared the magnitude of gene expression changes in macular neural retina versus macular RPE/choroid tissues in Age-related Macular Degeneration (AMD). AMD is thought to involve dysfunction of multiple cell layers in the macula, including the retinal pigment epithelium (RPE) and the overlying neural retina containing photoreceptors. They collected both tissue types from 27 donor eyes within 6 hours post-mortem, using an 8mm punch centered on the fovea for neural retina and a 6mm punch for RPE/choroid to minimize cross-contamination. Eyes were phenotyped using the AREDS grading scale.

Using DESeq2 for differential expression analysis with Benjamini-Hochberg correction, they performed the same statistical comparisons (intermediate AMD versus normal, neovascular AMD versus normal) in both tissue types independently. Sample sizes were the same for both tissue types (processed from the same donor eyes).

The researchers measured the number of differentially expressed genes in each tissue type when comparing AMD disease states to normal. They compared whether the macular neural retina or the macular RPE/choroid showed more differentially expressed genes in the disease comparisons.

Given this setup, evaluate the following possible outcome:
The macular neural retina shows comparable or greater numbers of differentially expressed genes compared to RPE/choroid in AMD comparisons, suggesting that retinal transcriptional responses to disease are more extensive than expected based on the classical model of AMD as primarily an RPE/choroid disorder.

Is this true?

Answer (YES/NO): NO